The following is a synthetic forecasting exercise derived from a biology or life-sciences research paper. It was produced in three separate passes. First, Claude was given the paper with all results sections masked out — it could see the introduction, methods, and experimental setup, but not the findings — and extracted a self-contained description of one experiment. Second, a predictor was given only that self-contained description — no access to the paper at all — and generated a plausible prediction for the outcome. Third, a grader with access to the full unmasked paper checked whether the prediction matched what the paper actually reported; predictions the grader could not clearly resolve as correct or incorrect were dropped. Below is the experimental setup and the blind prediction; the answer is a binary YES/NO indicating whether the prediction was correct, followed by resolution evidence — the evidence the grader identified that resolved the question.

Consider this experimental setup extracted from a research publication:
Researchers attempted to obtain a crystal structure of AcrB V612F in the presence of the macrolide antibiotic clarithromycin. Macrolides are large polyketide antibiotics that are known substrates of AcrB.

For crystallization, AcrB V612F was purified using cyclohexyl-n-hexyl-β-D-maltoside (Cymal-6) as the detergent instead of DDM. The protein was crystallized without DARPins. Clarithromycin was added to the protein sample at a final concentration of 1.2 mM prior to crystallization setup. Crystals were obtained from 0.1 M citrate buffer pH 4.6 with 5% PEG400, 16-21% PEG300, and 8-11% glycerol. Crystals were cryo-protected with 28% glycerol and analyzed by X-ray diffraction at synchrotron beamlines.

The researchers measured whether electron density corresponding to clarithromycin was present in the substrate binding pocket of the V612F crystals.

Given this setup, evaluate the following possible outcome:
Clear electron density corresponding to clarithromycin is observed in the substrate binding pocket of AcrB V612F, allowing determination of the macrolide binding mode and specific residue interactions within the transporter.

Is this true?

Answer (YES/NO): NO